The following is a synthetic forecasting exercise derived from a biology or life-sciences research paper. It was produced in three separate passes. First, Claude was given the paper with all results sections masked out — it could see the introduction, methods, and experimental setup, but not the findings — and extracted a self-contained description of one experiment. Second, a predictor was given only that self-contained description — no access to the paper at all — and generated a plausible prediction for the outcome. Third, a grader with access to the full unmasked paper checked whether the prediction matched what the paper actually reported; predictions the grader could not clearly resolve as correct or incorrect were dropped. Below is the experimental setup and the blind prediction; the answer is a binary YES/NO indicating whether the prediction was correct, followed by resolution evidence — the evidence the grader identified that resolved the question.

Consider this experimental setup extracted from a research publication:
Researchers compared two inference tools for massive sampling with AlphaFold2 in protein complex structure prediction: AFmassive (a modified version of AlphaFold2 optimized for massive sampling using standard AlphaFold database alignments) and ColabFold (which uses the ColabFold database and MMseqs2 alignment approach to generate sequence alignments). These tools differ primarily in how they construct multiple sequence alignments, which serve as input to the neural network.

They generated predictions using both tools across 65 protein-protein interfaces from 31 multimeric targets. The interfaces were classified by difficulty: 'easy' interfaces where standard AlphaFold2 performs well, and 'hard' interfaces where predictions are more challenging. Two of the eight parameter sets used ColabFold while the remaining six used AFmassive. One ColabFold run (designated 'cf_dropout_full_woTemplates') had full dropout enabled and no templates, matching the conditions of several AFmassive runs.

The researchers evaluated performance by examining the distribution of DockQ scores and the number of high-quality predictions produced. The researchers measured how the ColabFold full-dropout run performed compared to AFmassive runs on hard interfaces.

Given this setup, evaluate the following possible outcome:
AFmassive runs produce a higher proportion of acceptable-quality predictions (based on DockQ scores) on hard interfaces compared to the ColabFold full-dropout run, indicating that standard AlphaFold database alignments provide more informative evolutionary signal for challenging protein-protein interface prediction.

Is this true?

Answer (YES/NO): YES